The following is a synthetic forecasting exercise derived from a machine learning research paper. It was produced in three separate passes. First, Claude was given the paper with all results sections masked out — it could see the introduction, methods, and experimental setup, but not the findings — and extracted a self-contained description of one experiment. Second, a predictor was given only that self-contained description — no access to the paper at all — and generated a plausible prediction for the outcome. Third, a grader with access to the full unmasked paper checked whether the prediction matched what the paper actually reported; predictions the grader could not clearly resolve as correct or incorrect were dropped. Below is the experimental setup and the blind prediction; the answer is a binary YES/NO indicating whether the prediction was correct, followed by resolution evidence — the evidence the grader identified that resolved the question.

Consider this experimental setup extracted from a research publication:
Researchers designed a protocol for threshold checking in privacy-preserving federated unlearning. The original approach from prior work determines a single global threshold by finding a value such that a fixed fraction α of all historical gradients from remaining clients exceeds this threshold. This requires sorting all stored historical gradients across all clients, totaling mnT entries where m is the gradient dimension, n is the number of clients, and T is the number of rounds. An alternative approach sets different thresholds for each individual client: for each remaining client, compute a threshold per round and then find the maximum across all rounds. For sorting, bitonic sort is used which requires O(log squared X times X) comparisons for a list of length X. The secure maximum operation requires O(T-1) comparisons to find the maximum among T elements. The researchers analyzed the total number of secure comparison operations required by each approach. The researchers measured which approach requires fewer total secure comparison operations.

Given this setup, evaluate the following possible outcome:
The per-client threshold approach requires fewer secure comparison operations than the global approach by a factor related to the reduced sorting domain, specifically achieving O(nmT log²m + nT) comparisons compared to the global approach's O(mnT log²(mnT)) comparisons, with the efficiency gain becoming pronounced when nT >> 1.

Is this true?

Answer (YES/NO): YES